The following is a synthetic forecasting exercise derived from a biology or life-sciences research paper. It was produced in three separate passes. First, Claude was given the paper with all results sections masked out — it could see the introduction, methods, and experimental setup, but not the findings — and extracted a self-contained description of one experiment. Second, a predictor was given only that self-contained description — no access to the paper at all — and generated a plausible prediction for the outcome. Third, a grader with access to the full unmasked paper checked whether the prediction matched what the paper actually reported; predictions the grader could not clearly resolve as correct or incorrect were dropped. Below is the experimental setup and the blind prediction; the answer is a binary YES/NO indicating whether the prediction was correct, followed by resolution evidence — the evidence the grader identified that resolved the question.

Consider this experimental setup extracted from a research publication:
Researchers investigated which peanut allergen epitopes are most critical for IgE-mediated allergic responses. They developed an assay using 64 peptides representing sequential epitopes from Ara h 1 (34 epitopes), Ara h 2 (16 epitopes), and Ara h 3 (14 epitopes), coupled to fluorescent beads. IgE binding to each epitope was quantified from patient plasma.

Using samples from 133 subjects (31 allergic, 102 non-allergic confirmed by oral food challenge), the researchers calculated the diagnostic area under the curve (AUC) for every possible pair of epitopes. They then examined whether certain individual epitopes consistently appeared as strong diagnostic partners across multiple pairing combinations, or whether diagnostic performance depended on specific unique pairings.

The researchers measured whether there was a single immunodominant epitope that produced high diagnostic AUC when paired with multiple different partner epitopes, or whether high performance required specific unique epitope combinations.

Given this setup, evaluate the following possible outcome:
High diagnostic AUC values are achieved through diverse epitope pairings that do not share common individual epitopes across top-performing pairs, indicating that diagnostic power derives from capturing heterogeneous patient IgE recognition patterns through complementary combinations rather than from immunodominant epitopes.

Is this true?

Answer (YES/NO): NO